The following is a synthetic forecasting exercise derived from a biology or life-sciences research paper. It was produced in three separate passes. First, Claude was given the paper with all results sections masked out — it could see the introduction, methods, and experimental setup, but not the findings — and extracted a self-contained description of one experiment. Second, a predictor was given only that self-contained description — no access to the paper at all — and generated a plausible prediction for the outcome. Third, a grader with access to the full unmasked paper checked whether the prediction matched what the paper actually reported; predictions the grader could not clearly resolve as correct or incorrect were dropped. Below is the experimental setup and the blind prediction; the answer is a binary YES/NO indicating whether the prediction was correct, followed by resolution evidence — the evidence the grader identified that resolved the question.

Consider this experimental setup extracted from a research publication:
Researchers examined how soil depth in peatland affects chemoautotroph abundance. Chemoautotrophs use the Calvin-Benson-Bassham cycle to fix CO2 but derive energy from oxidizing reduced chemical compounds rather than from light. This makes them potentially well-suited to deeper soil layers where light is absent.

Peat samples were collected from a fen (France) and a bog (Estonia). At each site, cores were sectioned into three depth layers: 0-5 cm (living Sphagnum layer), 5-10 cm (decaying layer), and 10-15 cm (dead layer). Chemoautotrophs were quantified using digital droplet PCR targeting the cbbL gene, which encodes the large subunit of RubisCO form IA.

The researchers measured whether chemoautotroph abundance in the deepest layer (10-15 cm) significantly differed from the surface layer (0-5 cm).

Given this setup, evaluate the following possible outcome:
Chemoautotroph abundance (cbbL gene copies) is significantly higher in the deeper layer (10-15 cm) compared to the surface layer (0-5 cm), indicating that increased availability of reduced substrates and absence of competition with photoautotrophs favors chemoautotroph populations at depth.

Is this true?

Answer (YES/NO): NO